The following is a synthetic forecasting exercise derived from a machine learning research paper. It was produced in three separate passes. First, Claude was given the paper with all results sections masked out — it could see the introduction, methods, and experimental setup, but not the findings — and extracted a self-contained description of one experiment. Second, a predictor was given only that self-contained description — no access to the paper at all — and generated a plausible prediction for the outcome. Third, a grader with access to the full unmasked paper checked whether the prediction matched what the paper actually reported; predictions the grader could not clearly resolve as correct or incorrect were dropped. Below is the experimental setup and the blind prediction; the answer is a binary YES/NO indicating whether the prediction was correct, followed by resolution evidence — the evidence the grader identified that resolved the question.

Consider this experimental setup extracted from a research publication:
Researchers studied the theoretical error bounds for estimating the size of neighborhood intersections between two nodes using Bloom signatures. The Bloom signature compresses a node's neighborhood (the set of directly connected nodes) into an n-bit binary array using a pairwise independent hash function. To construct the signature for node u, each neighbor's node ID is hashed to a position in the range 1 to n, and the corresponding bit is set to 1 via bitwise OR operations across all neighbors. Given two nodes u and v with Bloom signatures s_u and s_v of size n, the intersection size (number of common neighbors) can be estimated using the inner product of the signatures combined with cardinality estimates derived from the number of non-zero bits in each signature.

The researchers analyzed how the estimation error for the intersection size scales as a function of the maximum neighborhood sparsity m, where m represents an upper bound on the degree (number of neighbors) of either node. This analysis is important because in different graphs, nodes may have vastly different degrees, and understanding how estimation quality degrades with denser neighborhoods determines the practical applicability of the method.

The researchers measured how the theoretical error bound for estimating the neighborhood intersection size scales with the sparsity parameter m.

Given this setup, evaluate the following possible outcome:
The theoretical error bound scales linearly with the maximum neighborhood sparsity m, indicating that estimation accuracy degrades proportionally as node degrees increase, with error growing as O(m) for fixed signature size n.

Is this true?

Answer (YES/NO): NO